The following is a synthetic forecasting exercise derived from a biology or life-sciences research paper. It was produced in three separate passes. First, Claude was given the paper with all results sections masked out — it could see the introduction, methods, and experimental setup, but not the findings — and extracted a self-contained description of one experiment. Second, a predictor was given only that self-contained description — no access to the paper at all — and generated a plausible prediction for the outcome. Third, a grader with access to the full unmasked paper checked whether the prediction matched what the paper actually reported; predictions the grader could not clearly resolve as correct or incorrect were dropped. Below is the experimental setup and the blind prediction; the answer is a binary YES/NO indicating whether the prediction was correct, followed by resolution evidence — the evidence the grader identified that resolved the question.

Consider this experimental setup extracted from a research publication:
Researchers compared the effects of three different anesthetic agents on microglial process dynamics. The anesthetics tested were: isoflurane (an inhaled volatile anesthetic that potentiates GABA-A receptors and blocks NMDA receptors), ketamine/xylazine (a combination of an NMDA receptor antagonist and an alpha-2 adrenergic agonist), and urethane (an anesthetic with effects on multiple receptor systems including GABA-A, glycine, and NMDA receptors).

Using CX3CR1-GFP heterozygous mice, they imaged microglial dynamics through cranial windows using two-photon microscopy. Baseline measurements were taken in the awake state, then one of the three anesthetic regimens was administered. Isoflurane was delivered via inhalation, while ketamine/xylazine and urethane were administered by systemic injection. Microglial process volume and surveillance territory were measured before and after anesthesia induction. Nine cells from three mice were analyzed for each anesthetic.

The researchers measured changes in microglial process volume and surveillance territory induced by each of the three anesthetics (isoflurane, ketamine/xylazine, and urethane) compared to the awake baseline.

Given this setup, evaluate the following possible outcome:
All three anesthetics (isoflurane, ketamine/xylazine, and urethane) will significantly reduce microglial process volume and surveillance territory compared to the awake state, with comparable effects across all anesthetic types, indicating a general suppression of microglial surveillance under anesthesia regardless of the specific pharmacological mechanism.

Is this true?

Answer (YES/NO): NO